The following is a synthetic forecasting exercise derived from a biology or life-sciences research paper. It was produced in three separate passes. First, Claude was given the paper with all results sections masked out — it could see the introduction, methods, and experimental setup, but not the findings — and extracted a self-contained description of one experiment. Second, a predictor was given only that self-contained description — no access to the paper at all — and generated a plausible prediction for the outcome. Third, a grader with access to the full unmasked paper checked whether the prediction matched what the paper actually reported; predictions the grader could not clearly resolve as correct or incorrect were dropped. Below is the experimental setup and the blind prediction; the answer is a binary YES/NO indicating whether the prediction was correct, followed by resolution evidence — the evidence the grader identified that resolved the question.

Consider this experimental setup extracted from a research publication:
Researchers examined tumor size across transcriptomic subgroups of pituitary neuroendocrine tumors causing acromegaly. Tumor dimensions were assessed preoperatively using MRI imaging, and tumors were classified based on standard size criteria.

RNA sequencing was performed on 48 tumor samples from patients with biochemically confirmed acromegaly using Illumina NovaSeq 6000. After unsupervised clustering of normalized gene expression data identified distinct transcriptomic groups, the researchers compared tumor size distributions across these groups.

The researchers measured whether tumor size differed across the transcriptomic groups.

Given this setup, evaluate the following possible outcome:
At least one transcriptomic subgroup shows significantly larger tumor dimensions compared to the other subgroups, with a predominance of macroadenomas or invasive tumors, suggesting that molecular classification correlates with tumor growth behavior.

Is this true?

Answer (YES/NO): YES